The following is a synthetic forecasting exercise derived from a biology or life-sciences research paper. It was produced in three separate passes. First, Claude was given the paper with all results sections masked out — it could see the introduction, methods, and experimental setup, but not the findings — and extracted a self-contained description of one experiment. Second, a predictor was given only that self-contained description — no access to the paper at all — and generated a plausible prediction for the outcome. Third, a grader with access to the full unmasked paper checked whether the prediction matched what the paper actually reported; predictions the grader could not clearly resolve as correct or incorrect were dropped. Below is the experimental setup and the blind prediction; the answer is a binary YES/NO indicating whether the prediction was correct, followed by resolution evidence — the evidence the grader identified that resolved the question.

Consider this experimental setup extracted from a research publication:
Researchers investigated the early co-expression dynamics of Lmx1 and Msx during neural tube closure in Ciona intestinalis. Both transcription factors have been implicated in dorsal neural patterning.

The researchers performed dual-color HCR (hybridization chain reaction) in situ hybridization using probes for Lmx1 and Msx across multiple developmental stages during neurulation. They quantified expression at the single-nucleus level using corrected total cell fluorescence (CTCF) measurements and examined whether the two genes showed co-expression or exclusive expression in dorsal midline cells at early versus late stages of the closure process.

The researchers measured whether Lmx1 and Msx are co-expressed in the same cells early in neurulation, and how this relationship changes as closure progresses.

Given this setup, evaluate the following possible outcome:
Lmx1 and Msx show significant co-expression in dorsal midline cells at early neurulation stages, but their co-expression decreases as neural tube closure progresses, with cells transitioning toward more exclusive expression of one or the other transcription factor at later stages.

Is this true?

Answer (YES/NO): YES